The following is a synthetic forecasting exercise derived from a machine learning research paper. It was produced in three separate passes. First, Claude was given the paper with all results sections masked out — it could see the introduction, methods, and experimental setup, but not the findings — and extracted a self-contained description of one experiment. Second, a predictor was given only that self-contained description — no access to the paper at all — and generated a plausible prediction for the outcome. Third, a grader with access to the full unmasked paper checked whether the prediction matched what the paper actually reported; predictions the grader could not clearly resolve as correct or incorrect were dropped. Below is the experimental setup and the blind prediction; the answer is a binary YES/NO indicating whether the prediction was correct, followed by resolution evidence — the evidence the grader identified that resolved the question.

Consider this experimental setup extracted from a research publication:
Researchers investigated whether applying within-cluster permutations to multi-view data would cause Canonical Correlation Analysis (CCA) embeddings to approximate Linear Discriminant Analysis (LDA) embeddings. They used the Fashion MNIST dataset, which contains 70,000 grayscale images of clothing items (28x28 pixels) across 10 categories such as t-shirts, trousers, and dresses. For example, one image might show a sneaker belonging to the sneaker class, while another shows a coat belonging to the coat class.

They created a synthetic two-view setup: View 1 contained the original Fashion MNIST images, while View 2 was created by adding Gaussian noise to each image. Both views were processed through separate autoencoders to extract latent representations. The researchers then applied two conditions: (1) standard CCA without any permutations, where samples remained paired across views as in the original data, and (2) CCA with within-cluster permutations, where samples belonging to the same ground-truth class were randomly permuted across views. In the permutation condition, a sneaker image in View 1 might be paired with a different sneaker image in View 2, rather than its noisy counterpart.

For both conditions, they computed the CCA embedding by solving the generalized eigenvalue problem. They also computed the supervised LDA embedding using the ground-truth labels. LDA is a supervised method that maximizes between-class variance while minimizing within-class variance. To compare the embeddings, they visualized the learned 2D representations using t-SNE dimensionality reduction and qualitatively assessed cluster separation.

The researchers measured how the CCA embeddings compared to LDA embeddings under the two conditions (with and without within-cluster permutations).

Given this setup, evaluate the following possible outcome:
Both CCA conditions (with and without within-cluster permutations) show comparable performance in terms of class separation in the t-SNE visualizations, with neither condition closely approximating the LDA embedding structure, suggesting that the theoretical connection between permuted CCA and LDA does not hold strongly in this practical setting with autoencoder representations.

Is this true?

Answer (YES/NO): NO